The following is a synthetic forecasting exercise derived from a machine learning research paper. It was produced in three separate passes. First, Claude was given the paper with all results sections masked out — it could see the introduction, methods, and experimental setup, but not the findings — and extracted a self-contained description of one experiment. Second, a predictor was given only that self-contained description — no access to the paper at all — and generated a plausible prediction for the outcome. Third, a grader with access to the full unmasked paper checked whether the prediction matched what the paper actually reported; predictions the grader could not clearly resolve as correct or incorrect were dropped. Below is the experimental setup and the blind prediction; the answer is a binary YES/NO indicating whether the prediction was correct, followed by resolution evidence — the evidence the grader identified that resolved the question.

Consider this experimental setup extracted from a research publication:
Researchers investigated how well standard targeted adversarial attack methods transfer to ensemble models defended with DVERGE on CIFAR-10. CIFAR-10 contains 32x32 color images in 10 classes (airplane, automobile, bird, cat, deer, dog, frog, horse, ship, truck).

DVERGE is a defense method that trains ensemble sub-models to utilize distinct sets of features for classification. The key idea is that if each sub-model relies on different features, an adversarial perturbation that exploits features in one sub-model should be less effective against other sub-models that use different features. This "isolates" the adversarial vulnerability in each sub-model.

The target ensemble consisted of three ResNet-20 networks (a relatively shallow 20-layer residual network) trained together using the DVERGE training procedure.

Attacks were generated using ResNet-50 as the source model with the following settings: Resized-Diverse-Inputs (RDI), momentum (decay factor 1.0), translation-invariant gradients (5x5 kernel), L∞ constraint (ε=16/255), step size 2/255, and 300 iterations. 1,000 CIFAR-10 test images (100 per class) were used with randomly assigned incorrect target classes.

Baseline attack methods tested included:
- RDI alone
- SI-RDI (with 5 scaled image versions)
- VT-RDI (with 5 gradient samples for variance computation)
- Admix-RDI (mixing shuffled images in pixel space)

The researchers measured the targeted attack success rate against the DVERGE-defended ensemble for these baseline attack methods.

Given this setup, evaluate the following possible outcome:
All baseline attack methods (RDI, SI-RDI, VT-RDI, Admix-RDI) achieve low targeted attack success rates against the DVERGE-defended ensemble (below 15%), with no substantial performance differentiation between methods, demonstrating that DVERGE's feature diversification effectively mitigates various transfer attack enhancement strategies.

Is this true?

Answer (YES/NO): NO